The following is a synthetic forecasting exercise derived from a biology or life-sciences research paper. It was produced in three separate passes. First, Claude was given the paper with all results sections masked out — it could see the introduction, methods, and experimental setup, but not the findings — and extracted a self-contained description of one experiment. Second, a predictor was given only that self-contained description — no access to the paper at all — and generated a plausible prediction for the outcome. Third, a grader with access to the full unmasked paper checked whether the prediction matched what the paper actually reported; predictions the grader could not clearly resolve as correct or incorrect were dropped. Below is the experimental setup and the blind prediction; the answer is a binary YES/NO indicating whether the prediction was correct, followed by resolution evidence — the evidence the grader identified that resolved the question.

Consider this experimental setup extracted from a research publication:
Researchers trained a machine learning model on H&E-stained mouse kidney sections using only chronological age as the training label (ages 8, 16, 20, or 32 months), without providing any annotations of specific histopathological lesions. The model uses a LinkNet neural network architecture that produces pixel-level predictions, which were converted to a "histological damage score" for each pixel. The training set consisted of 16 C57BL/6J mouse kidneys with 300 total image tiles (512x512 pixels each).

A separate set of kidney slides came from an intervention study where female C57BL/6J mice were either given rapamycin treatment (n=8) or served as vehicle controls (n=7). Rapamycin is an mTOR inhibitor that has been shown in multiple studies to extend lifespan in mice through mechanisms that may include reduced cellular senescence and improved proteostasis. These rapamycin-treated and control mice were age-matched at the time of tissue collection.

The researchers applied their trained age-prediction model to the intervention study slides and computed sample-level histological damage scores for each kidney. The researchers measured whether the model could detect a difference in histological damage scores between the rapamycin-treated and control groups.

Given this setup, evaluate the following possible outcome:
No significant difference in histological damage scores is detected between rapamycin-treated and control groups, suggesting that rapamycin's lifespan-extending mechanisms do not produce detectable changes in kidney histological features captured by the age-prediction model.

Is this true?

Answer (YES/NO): NO